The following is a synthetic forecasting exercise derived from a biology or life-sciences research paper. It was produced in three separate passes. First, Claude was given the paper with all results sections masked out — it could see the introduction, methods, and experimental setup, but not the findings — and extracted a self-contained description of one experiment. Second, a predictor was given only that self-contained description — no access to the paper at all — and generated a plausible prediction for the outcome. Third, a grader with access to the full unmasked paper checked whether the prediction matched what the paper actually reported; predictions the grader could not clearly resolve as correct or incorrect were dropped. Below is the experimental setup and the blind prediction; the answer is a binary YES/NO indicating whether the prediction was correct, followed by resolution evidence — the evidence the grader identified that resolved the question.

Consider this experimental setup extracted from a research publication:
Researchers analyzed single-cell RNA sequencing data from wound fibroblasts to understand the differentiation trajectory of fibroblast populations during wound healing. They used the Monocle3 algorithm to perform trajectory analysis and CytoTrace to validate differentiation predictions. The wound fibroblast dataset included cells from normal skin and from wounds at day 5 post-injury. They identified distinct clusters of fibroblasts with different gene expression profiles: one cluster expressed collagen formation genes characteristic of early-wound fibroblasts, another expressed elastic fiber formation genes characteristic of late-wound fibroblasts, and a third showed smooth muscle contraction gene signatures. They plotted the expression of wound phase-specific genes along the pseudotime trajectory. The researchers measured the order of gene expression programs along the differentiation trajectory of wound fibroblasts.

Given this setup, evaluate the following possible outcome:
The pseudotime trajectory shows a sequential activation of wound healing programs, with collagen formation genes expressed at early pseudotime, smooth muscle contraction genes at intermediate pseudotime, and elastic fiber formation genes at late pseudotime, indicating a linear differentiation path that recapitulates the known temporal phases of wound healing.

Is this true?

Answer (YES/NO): NO